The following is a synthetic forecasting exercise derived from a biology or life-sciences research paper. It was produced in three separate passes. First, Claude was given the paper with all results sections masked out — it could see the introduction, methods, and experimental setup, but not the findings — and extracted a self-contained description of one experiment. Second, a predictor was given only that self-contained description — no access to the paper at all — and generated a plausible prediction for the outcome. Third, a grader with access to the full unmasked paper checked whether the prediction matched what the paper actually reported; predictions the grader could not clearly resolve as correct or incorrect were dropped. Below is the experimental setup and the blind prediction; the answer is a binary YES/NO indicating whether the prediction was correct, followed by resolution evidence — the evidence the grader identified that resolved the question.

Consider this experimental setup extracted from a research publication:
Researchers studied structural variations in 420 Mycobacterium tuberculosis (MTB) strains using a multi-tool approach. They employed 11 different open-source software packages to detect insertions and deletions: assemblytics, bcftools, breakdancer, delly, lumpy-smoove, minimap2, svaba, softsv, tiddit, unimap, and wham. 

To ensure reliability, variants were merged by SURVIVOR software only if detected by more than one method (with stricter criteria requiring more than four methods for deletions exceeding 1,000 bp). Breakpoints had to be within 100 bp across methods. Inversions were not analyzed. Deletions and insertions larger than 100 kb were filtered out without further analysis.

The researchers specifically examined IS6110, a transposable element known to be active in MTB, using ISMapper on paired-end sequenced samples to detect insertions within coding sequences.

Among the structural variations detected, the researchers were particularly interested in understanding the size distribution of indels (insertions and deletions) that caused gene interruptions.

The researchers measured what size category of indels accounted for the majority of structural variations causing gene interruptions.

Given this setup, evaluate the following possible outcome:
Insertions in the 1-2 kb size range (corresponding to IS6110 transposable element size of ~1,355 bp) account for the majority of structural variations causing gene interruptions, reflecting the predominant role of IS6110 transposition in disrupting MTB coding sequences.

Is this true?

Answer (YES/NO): NO